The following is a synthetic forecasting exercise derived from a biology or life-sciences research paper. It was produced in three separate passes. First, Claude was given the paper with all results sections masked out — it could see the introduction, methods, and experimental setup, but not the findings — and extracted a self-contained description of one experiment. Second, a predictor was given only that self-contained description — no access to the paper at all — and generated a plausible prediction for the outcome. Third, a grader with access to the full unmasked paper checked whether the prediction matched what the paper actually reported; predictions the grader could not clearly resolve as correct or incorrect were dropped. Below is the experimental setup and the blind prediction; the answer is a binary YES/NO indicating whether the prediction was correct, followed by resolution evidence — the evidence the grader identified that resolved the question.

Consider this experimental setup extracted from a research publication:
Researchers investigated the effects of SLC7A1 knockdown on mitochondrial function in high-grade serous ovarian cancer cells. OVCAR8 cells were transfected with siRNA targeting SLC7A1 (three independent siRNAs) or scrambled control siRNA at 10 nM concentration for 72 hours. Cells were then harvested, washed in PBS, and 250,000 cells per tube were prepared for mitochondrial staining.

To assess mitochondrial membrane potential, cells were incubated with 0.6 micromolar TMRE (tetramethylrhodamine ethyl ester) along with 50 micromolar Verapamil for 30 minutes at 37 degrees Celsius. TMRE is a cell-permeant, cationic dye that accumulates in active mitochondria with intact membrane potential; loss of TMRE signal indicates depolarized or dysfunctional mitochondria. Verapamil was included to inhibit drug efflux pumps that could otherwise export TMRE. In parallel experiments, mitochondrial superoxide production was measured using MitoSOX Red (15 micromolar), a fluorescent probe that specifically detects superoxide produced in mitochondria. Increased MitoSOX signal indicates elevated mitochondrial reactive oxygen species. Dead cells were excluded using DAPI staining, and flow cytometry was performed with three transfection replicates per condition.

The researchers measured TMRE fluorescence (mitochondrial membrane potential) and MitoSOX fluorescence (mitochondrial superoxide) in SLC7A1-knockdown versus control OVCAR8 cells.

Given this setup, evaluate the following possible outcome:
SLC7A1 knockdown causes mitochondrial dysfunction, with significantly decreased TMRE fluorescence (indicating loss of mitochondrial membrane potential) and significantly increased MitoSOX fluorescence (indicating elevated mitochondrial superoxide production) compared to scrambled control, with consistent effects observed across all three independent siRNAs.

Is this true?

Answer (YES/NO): NO